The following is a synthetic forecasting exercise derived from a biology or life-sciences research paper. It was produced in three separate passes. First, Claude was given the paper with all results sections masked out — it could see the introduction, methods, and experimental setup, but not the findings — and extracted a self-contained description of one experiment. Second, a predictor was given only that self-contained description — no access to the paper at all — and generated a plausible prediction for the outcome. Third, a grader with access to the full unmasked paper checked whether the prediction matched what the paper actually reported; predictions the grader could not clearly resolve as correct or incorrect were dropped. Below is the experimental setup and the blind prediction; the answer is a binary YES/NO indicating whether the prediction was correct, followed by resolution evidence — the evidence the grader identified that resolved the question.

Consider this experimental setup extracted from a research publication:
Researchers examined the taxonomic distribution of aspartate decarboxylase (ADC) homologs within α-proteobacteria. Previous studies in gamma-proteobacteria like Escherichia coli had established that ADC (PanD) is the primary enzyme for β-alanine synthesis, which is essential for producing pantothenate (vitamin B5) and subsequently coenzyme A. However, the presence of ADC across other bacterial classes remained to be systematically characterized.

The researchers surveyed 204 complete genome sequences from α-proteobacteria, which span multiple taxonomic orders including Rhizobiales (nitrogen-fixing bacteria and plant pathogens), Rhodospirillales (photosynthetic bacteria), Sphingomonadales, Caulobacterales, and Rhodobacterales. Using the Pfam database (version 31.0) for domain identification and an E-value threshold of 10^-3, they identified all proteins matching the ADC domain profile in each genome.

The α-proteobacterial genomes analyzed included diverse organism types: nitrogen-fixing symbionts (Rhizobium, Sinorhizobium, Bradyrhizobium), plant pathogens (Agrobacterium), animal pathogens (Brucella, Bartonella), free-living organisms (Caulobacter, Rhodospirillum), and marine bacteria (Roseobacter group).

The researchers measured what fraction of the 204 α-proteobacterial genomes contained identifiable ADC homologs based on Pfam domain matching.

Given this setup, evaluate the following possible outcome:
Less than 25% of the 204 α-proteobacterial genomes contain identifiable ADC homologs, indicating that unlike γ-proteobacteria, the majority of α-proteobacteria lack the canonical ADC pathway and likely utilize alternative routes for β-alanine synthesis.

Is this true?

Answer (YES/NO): YES